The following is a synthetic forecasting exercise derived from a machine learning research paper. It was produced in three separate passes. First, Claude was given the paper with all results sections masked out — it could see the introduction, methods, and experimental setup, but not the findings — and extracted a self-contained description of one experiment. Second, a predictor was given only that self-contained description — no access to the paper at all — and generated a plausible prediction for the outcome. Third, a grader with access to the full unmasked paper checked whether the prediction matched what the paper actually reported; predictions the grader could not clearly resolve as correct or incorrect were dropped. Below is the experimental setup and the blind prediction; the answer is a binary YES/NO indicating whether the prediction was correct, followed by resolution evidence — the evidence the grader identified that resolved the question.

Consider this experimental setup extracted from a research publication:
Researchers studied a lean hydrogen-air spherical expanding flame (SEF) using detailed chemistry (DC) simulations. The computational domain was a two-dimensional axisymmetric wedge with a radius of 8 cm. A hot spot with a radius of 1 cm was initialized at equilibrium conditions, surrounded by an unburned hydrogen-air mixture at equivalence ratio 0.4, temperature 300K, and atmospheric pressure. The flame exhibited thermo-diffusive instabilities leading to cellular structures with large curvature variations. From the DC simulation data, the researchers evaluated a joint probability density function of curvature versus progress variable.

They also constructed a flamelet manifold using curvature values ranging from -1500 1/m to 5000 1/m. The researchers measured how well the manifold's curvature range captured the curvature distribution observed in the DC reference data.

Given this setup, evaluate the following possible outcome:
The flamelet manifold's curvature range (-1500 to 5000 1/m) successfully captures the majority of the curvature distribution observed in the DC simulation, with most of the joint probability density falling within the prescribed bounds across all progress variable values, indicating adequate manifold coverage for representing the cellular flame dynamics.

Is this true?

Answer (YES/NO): YES